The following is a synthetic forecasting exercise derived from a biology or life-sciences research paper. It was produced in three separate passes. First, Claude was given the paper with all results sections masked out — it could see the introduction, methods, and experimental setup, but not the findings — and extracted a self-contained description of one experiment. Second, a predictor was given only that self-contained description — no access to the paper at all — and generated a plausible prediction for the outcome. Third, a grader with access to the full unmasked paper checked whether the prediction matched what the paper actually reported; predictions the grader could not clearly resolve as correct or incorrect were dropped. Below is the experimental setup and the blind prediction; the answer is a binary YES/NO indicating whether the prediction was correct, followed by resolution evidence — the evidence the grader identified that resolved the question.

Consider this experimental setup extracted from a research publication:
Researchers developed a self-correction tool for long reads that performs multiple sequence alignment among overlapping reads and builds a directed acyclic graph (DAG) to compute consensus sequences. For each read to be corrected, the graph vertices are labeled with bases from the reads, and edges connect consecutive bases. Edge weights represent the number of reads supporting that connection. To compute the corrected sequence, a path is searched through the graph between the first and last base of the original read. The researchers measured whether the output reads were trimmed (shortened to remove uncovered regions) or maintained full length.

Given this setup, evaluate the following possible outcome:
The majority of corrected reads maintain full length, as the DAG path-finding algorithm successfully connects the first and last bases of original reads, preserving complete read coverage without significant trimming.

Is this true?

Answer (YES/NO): YES